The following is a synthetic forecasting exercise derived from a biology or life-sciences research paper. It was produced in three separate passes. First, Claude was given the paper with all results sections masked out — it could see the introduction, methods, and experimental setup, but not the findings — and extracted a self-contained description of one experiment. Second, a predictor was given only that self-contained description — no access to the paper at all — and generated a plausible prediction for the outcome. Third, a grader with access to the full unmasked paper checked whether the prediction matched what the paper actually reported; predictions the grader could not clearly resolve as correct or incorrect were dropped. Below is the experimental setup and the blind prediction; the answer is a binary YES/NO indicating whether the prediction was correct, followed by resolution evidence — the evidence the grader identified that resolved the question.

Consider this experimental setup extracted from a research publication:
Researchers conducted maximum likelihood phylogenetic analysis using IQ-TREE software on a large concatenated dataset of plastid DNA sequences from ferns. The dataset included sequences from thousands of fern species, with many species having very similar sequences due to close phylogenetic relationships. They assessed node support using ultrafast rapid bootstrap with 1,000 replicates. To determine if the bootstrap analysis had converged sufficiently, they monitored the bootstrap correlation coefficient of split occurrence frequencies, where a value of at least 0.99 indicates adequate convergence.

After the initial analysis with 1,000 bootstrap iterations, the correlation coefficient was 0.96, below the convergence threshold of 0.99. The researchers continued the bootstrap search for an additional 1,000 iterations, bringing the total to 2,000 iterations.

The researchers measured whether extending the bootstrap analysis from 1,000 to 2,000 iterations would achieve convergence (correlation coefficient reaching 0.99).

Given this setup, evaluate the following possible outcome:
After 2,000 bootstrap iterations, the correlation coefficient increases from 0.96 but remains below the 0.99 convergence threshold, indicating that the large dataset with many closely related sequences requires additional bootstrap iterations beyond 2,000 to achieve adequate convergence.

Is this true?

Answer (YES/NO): NO